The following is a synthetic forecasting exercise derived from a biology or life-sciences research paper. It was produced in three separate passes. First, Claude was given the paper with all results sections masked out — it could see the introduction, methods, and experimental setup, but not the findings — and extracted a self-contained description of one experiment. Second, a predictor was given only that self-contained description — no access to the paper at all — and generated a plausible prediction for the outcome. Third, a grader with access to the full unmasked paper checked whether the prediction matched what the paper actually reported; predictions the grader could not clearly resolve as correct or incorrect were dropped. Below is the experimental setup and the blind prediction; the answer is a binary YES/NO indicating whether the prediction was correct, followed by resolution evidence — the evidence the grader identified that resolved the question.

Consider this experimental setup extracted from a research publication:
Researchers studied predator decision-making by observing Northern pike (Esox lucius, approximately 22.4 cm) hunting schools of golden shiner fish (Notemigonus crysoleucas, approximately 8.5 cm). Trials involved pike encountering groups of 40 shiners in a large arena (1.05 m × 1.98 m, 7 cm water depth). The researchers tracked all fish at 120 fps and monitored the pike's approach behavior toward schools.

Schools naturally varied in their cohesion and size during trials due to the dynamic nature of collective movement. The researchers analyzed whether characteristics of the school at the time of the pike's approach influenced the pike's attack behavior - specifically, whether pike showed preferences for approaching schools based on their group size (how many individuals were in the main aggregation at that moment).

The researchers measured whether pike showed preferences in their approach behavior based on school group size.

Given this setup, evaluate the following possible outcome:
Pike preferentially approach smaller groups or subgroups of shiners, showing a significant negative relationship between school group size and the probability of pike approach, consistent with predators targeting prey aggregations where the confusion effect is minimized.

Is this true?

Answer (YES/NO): NO